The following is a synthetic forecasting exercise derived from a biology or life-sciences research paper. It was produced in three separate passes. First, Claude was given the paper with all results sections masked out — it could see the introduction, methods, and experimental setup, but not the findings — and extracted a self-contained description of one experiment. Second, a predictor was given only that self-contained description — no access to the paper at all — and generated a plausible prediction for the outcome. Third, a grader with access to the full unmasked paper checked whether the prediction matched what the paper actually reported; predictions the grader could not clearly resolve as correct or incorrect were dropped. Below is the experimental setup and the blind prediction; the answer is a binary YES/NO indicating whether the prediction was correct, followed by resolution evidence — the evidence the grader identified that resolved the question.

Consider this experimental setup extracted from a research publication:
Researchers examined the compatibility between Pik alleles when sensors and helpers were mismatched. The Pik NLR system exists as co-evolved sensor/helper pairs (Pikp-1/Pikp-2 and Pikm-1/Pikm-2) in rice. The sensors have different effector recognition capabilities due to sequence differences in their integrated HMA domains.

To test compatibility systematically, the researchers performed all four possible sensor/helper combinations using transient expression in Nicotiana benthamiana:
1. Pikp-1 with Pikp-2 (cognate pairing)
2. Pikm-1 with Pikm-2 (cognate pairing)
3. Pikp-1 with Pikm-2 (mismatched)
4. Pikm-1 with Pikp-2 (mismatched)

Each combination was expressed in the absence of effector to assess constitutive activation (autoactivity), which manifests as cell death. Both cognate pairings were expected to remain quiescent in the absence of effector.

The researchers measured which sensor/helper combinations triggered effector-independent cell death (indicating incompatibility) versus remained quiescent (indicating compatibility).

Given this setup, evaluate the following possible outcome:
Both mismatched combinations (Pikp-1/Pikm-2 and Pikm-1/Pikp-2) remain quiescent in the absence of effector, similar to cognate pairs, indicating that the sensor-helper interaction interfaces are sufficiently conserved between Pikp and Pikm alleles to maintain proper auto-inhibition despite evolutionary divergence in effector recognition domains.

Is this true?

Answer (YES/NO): NO